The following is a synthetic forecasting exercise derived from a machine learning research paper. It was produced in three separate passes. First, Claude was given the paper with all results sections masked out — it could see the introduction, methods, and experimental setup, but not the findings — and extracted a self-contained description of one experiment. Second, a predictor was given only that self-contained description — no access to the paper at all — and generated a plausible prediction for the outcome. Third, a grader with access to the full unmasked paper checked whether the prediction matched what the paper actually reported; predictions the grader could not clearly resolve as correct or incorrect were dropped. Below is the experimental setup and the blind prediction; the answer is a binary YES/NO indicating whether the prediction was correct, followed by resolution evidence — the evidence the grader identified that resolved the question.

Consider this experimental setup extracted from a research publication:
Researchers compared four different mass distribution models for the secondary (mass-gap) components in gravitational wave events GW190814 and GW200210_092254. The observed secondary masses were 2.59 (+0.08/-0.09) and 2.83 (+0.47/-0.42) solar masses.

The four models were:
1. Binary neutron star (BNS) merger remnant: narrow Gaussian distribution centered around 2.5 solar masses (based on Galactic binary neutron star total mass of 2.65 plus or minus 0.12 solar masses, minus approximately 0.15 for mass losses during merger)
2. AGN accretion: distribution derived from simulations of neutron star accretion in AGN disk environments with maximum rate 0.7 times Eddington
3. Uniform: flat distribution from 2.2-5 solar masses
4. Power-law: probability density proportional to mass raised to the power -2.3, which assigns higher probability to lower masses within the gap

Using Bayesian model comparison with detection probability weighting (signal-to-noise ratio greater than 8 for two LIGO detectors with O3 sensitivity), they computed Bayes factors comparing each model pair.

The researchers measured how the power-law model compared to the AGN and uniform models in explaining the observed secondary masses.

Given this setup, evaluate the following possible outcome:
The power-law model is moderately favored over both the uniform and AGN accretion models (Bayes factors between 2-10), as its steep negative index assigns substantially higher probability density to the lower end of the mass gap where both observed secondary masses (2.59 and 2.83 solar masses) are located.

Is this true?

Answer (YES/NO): YES